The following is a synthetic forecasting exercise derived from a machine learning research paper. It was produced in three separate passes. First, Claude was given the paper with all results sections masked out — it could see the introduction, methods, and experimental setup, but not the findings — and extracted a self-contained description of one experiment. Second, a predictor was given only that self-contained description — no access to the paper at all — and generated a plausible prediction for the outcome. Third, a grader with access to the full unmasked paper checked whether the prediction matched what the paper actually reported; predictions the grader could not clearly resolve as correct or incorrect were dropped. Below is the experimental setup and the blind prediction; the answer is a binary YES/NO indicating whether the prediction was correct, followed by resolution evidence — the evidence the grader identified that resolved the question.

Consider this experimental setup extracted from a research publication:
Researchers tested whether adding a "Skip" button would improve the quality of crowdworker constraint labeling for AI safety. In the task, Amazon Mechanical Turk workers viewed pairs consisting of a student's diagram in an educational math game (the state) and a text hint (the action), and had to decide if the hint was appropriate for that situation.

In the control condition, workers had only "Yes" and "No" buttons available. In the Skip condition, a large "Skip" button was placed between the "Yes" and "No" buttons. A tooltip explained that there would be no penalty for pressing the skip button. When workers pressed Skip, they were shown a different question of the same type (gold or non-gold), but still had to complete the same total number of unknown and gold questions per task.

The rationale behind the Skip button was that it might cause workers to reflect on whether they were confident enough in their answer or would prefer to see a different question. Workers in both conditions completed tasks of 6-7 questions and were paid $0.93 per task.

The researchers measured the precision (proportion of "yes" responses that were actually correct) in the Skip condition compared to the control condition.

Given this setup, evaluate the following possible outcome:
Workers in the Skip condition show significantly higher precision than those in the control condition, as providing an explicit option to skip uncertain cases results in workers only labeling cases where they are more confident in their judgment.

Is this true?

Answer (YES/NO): NO